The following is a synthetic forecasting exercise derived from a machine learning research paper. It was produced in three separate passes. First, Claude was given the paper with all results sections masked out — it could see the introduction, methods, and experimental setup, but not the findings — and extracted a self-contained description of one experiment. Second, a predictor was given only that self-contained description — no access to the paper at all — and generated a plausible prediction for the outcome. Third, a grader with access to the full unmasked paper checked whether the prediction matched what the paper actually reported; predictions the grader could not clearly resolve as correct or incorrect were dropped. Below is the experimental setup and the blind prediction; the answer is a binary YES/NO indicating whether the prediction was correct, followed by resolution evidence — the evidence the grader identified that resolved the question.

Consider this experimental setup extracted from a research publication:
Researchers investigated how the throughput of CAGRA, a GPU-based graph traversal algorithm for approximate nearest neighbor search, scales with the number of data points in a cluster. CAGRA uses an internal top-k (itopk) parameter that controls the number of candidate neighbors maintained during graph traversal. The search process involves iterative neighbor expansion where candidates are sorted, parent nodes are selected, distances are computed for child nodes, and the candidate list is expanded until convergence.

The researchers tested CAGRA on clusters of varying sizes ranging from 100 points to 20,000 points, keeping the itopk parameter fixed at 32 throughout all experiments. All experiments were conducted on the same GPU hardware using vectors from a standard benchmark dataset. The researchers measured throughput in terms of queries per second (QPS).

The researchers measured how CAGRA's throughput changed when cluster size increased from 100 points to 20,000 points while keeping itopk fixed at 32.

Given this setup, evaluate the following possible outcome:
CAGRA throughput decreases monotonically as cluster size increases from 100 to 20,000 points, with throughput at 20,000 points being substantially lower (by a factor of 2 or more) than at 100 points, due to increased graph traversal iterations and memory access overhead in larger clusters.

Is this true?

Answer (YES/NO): NO